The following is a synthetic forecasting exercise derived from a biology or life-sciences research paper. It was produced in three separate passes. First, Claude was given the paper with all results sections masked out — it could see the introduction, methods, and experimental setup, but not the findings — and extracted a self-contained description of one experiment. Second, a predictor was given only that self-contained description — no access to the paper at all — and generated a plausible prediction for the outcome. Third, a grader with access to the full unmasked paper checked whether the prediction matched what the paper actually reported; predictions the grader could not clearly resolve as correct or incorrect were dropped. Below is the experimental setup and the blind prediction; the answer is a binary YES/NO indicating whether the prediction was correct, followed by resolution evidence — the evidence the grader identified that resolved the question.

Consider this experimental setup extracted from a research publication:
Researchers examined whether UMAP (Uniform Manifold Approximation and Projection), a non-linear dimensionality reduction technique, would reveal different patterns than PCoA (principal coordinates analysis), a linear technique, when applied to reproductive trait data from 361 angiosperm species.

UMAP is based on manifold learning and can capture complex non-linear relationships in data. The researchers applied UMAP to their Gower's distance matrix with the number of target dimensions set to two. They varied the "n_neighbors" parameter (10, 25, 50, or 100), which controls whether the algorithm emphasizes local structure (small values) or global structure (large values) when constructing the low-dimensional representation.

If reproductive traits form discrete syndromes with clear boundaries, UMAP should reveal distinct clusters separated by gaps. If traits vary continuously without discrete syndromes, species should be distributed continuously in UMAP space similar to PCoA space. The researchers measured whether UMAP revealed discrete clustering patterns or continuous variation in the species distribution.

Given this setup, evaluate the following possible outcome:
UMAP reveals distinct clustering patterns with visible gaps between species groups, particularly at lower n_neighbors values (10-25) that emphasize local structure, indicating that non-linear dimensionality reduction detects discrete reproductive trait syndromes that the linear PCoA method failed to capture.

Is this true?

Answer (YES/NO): NO